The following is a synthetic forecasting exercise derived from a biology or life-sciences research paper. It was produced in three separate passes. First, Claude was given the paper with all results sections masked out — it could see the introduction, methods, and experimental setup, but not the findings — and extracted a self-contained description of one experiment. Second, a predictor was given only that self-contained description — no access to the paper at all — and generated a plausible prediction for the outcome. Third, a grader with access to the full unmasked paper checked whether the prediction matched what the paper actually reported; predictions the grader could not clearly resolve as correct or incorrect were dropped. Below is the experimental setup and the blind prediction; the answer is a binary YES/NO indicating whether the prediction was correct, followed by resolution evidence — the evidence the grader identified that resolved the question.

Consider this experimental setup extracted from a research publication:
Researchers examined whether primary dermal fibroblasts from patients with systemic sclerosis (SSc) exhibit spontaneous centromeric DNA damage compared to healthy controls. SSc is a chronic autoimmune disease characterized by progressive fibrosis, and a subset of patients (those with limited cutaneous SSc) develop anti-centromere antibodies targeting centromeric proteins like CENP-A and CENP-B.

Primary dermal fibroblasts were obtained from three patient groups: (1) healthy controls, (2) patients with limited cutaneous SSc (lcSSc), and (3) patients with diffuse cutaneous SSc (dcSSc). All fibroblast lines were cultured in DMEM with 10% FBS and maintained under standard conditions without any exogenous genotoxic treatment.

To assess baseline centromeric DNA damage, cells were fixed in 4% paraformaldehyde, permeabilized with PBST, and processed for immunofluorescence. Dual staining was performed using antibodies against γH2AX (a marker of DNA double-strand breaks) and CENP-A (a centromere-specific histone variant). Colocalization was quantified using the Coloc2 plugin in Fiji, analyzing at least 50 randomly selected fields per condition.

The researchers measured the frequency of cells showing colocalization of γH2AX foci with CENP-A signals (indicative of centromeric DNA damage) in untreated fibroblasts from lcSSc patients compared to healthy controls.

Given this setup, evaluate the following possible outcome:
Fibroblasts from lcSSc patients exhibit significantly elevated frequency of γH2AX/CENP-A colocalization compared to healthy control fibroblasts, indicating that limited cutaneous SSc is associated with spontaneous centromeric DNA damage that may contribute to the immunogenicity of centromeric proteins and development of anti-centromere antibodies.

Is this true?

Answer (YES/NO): YES